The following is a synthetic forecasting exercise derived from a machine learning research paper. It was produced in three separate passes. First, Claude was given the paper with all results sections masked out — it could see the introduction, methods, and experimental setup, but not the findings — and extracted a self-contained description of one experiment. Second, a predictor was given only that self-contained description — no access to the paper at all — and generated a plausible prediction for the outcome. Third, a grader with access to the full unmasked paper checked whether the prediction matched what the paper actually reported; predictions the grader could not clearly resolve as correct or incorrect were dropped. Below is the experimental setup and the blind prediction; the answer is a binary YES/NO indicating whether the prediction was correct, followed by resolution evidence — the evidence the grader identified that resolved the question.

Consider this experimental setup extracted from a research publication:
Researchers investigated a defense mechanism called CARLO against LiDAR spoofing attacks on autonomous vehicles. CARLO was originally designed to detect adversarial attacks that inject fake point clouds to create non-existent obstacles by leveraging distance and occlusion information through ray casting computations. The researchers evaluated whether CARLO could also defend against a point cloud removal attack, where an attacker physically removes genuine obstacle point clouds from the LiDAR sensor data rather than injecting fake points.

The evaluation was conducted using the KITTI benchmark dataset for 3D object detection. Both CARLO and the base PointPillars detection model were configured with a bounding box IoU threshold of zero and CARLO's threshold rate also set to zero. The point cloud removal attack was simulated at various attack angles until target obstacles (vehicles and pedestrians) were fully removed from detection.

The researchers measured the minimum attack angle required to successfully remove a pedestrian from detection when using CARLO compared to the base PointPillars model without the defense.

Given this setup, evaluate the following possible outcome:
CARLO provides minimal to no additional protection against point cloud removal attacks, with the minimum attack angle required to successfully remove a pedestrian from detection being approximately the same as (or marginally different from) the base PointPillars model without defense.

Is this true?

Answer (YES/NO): NO